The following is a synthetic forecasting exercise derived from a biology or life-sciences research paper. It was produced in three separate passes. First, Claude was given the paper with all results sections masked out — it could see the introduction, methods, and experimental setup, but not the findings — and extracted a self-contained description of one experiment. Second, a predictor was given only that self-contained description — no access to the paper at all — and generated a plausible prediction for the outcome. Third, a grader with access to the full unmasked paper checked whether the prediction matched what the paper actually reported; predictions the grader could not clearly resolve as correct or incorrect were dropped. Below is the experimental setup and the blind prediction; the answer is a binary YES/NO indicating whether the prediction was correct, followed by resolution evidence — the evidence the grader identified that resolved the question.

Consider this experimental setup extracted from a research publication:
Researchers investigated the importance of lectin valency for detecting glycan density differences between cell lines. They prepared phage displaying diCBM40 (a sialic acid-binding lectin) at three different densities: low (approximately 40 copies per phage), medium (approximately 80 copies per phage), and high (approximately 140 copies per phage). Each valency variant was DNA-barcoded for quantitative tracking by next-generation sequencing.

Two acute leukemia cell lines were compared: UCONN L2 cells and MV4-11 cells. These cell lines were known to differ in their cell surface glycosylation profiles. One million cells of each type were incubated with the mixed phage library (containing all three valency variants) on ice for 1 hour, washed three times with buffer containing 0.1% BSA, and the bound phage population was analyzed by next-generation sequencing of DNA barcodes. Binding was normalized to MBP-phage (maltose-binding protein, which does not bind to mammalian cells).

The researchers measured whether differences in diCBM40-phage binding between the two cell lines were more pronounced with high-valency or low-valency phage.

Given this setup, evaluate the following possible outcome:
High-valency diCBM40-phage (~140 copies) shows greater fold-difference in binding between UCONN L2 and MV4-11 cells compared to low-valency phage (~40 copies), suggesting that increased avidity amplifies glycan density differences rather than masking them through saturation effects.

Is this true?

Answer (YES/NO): NO